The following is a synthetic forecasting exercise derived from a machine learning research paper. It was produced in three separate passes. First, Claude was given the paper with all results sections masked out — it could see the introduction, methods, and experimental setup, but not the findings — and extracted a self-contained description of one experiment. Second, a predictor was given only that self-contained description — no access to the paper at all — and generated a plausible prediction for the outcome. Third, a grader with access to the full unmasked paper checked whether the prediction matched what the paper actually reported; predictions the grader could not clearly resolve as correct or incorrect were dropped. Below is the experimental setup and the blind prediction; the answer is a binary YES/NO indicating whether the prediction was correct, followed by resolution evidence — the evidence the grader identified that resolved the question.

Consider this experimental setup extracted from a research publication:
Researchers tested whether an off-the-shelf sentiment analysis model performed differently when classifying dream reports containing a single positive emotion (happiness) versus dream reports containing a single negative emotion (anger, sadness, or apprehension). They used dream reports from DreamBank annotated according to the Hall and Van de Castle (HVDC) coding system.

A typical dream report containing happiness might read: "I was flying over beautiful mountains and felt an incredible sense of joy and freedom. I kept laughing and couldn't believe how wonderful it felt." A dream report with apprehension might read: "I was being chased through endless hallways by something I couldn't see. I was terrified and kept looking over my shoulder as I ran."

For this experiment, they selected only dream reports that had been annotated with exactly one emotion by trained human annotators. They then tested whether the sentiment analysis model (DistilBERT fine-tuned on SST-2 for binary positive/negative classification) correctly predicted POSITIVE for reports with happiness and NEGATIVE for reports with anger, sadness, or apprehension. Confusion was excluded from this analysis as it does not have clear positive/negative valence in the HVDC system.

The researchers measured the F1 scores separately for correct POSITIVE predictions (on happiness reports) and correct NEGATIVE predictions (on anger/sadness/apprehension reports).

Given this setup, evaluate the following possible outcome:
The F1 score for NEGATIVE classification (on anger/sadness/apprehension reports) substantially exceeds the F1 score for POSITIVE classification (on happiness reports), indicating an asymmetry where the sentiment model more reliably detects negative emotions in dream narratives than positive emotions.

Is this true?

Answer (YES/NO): YES